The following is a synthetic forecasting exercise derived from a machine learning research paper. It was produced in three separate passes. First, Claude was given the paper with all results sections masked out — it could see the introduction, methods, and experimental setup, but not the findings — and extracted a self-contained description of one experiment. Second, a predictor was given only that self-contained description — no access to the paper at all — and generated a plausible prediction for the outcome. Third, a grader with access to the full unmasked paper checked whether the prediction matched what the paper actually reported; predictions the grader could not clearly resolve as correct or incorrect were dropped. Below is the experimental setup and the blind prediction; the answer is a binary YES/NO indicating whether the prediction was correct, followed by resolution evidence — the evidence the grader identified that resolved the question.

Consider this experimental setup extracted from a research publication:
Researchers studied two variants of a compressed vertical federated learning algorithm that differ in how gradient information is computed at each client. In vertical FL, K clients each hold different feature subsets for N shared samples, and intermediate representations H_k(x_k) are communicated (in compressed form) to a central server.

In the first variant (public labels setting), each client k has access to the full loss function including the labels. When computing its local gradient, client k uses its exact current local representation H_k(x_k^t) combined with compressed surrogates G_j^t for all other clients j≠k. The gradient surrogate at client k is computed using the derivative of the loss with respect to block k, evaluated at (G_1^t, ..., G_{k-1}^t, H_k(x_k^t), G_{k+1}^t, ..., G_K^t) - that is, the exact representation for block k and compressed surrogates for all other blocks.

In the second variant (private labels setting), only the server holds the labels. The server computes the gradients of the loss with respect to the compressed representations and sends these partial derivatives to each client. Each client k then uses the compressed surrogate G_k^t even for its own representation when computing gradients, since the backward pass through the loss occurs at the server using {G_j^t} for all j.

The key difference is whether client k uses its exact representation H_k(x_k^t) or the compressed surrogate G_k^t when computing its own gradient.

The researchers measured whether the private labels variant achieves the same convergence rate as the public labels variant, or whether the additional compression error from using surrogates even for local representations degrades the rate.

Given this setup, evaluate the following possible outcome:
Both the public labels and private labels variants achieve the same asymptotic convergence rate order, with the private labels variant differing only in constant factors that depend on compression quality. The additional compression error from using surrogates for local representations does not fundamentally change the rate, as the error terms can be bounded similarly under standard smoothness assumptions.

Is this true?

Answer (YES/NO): YES